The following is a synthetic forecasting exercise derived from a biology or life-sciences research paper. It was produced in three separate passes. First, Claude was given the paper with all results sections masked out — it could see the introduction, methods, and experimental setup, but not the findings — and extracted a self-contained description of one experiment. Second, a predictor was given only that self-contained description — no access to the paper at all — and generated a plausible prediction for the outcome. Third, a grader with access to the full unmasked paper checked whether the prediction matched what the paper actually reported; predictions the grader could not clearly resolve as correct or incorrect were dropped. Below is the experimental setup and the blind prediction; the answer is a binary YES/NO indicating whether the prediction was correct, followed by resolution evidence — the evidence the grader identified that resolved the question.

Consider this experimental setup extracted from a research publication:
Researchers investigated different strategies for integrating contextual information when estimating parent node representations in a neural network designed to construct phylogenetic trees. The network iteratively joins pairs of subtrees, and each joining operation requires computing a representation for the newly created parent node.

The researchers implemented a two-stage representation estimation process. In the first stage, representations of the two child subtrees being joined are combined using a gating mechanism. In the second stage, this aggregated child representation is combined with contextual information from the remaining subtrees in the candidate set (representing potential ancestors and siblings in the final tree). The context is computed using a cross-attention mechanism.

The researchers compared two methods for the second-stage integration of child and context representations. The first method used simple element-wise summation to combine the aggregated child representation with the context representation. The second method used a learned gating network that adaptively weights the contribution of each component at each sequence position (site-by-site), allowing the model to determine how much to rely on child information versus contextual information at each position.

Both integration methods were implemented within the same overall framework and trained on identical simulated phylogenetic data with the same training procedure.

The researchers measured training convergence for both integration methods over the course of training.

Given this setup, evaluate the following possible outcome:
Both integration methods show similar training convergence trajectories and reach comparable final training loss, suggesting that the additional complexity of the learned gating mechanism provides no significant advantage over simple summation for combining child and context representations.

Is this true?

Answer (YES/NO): NO